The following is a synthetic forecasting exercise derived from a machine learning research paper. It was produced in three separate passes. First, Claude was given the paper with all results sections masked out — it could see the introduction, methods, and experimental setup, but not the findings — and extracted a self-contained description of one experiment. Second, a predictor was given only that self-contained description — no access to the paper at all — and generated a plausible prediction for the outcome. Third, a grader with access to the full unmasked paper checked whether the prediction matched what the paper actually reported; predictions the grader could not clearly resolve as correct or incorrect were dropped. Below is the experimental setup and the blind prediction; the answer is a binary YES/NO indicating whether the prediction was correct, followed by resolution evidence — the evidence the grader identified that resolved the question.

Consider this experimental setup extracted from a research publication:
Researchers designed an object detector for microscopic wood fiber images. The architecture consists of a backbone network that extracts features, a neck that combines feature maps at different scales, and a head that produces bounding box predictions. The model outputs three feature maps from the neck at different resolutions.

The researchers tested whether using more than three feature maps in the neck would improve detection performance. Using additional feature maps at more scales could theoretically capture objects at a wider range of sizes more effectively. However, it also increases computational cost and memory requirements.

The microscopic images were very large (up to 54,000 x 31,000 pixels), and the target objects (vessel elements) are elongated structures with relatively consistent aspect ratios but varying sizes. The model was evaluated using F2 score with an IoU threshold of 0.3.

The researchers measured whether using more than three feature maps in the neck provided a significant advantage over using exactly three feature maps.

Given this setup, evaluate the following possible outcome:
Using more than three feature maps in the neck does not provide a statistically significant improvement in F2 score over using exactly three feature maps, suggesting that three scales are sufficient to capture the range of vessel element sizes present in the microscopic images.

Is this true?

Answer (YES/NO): YES